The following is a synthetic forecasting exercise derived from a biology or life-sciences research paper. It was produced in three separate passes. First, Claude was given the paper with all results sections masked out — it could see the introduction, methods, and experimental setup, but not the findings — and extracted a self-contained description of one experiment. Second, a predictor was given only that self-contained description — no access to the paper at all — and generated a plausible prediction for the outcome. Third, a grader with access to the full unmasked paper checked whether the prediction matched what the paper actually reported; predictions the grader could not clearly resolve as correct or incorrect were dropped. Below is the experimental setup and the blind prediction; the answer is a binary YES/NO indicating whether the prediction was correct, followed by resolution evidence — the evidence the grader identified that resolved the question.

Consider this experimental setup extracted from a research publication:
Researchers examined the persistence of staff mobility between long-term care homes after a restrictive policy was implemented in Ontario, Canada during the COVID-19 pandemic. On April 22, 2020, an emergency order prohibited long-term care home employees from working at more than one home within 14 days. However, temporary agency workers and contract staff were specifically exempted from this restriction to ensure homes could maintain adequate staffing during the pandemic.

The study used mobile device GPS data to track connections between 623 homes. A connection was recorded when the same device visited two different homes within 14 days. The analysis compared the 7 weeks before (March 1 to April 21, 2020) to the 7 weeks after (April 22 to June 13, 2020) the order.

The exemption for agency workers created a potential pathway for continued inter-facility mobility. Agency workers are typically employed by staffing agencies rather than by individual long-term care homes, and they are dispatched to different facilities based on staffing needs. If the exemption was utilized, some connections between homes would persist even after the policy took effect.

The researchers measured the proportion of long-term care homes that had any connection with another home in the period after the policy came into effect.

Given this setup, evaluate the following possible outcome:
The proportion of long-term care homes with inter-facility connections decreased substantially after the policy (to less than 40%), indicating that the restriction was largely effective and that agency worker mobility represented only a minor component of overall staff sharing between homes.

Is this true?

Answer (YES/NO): YES